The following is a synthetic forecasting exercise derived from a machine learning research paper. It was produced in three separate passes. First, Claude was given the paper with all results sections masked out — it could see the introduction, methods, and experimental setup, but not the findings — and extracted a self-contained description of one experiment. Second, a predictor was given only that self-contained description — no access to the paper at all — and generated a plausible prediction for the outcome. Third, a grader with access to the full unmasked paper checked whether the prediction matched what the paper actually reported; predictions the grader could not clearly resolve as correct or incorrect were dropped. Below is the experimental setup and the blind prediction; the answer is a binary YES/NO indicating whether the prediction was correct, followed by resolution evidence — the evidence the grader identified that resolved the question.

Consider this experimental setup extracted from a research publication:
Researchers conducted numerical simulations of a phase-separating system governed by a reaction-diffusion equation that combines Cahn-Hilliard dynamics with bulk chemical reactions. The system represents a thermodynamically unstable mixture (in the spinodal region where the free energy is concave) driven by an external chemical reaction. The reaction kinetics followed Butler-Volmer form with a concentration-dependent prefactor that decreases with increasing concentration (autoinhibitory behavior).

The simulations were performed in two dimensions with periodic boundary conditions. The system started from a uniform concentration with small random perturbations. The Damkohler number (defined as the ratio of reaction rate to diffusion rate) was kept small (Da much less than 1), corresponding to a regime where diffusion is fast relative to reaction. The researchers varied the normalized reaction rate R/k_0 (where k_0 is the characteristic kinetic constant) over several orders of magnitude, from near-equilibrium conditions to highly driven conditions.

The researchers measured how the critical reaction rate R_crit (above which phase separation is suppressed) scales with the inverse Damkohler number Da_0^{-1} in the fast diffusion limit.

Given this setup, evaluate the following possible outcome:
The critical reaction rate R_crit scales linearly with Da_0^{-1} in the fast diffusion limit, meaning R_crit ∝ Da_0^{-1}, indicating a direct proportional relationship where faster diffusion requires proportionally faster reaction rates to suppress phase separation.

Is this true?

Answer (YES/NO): YES